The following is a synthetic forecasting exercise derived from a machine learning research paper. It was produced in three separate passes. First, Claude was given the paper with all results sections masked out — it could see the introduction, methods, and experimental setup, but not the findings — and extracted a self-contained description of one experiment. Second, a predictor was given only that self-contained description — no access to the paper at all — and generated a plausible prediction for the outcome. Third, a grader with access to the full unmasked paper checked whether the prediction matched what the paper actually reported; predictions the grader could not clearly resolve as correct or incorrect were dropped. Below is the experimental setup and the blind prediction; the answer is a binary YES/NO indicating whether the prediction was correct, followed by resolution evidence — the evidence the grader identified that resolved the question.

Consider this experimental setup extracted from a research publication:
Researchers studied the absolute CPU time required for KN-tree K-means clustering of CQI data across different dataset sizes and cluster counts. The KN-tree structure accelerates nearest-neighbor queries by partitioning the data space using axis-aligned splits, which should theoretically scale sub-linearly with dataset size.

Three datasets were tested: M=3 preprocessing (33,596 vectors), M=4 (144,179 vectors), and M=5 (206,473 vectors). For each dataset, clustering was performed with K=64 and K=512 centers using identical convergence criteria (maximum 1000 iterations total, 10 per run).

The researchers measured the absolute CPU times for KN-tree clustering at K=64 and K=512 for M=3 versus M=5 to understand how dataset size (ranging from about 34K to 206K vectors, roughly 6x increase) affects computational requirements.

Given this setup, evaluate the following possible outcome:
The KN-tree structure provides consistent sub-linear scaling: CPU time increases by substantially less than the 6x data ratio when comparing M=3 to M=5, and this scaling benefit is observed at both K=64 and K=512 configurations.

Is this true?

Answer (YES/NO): NO